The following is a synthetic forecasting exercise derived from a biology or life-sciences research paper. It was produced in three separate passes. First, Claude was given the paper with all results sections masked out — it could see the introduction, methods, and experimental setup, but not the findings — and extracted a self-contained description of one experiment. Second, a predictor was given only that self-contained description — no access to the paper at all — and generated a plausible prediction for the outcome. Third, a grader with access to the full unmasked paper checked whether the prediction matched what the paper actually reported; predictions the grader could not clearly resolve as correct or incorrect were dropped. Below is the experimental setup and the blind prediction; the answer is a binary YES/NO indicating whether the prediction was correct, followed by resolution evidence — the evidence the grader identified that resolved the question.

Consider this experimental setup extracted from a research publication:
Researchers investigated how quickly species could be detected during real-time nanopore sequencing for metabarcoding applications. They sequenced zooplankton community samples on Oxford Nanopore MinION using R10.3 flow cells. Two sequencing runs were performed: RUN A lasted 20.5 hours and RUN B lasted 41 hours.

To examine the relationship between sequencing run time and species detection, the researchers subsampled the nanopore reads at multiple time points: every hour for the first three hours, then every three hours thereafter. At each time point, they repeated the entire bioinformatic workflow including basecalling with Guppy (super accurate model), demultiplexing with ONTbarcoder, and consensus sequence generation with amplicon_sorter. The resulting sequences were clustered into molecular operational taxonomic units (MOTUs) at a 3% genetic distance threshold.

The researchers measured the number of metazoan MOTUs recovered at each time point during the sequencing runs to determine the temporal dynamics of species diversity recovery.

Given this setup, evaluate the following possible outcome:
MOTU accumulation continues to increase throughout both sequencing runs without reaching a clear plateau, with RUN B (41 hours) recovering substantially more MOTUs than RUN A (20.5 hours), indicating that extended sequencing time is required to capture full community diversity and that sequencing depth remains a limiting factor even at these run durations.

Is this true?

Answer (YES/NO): NO